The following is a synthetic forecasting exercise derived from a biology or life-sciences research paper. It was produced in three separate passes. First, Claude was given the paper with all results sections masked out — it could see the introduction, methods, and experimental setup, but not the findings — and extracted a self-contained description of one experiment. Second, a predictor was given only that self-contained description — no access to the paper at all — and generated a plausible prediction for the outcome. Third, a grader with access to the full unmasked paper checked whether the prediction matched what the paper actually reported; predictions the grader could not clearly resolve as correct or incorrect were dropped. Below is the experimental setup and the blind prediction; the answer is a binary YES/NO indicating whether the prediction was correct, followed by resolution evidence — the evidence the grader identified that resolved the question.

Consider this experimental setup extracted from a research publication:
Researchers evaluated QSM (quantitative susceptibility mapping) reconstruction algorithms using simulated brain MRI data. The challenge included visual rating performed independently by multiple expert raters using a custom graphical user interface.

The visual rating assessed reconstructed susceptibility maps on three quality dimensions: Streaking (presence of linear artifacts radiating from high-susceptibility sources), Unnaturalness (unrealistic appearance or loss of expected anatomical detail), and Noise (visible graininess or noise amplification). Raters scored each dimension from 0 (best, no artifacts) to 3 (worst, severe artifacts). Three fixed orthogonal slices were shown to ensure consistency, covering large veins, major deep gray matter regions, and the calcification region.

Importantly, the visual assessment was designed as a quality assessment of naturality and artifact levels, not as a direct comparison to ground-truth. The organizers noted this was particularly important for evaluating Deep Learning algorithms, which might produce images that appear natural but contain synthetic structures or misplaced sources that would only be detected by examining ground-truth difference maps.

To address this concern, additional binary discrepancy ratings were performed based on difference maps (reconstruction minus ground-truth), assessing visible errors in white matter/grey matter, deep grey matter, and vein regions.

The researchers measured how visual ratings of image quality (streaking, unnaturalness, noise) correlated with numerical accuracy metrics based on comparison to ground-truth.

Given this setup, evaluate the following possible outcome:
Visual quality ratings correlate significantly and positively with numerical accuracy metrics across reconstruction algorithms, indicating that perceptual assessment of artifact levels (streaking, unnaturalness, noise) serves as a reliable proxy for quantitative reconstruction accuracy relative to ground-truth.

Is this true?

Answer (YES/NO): NO